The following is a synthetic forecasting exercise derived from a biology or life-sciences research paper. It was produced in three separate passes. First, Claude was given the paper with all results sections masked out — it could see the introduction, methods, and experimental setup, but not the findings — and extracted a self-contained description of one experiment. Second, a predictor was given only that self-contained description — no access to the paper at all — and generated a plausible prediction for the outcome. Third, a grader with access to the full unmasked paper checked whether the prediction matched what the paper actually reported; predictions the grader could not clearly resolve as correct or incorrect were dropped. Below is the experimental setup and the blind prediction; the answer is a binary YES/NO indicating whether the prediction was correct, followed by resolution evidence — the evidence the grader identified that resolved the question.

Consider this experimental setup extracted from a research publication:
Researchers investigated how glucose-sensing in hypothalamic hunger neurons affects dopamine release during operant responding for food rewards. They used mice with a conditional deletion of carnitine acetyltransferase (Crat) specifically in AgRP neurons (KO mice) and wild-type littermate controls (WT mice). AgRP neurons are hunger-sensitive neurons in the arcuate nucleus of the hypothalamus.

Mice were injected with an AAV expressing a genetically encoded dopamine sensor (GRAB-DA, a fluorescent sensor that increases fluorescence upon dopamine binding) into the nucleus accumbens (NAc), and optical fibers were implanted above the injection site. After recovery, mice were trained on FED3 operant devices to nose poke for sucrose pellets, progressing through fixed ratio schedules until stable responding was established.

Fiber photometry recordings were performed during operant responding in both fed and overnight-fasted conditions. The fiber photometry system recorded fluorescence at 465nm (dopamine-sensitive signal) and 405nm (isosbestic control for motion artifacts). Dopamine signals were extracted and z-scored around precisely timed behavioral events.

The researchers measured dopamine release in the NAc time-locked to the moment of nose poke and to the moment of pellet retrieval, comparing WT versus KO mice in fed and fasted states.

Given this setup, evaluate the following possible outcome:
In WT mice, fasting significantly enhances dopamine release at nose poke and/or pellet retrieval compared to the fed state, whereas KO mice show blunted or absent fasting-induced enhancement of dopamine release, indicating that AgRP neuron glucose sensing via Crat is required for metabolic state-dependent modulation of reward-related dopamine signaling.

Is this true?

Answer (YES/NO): NO